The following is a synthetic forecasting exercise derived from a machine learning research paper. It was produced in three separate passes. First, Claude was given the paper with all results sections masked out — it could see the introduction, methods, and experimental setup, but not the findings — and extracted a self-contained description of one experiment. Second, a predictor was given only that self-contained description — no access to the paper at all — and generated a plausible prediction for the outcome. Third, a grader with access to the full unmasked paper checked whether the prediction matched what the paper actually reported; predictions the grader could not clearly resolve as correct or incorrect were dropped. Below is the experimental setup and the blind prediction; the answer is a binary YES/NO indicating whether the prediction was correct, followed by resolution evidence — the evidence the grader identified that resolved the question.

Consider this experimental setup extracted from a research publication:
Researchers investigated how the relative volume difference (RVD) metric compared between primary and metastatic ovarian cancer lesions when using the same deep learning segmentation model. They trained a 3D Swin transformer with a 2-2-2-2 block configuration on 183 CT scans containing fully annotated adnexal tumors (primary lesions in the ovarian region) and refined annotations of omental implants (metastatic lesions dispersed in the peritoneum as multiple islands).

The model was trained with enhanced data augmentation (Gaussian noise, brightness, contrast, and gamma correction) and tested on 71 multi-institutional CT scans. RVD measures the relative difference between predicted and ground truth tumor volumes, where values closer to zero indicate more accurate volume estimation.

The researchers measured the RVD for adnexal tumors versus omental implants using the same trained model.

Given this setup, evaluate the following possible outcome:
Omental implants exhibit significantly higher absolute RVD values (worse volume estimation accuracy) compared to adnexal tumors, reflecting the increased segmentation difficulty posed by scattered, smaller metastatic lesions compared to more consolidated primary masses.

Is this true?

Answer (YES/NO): NO